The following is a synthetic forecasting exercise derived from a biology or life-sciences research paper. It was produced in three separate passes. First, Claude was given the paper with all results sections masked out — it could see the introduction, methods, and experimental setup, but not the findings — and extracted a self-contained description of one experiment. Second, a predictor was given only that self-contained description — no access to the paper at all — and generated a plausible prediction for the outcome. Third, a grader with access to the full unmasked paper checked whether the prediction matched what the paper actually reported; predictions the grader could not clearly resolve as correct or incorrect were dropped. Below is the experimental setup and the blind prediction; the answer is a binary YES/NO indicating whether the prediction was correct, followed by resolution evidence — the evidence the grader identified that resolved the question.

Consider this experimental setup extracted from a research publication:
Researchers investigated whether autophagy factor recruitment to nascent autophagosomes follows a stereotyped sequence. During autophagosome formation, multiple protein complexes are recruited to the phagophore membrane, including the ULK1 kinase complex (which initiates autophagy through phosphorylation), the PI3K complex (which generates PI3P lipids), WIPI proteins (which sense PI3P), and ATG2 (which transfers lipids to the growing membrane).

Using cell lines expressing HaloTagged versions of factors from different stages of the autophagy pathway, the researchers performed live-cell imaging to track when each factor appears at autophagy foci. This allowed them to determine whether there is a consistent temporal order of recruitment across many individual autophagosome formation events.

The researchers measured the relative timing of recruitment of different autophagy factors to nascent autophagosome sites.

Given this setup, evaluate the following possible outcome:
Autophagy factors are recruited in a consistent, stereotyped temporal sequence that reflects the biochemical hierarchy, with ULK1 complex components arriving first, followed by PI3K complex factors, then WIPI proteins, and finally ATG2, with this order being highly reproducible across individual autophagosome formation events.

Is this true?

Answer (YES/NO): NO